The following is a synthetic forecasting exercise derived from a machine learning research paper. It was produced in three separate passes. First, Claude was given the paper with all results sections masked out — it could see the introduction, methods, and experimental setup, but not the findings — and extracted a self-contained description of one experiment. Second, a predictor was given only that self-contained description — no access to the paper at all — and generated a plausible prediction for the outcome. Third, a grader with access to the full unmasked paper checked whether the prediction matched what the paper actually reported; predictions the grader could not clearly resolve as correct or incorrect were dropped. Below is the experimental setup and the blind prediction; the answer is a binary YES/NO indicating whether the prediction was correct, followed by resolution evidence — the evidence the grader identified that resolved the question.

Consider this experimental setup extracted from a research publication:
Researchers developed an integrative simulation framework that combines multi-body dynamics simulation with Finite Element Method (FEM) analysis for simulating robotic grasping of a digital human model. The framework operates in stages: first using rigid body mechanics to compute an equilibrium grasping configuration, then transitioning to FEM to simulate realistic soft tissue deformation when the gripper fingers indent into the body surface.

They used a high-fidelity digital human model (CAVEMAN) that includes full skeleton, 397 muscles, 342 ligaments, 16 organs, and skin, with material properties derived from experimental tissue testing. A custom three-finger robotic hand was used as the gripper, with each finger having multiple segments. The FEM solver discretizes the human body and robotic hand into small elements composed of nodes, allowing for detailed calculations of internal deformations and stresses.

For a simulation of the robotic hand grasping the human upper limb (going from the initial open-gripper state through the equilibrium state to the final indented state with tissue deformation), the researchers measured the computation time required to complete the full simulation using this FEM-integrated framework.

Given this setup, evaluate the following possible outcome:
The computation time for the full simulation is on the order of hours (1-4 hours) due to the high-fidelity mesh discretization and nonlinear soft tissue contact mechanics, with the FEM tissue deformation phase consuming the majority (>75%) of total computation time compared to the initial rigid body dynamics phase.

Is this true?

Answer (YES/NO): NO